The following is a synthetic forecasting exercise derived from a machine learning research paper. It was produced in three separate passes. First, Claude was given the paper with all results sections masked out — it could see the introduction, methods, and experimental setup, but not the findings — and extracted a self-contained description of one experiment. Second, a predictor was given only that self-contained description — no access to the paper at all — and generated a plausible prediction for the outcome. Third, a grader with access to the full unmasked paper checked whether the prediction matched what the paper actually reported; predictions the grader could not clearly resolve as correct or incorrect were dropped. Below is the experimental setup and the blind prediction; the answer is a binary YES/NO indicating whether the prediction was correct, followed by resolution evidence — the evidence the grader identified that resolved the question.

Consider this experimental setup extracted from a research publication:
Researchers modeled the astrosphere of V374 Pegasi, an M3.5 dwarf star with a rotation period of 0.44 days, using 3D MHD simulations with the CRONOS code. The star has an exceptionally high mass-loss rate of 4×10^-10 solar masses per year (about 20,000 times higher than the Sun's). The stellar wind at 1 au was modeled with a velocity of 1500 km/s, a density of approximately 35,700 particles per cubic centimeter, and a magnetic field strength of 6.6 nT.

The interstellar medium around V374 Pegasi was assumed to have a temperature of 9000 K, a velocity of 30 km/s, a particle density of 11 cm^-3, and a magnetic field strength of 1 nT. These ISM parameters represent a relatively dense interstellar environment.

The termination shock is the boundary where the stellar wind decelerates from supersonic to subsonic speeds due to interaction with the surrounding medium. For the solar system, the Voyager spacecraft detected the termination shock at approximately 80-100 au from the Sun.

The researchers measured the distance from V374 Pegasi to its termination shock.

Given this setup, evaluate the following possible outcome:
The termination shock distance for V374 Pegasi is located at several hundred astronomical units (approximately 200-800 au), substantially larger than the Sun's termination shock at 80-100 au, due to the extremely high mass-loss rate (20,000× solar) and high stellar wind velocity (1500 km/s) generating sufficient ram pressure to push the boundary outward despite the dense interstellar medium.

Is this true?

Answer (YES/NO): NO